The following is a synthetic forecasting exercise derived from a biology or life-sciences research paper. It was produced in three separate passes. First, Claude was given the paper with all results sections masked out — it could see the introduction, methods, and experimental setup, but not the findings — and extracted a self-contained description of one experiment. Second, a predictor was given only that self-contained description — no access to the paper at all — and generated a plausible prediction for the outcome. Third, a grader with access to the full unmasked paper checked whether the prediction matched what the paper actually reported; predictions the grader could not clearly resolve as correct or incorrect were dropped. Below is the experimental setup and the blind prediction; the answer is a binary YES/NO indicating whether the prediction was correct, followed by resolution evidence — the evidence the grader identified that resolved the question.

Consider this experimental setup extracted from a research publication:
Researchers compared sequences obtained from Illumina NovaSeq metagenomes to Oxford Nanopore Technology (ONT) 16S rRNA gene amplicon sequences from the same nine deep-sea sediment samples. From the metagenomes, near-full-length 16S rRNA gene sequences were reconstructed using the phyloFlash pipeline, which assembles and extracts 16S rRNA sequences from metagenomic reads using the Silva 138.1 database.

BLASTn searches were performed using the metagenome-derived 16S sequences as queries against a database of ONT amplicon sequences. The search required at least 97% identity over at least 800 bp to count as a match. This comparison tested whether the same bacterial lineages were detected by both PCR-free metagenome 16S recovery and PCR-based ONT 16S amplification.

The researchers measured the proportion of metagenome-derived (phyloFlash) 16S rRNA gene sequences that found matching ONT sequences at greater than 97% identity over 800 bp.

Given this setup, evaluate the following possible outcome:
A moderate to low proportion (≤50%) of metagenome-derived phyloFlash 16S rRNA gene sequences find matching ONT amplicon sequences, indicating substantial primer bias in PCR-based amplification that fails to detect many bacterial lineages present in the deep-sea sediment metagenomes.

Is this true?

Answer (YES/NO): NO